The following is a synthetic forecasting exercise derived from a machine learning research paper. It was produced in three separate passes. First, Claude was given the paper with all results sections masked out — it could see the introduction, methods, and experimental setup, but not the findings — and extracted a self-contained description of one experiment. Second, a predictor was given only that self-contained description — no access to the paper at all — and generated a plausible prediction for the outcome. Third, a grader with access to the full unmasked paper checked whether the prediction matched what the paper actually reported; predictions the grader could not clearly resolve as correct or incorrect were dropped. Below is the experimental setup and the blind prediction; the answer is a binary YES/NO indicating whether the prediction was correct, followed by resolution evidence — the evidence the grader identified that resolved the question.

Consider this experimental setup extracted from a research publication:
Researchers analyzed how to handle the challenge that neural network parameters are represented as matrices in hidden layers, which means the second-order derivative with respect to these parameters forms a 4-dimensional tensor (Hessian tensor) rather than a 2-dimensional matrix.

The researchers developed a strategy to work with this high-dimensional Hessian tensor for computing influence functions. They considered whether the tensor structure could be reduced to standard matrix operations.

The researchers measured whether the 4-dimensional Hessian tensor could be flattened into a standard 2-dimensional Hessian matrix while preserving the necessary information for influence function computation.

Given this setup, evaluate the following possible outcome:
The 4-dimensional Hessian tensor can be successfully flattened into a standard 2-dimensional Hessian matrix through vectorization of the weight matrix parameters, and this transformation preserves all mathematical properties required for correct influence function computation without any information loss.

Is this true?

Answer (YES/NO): YES